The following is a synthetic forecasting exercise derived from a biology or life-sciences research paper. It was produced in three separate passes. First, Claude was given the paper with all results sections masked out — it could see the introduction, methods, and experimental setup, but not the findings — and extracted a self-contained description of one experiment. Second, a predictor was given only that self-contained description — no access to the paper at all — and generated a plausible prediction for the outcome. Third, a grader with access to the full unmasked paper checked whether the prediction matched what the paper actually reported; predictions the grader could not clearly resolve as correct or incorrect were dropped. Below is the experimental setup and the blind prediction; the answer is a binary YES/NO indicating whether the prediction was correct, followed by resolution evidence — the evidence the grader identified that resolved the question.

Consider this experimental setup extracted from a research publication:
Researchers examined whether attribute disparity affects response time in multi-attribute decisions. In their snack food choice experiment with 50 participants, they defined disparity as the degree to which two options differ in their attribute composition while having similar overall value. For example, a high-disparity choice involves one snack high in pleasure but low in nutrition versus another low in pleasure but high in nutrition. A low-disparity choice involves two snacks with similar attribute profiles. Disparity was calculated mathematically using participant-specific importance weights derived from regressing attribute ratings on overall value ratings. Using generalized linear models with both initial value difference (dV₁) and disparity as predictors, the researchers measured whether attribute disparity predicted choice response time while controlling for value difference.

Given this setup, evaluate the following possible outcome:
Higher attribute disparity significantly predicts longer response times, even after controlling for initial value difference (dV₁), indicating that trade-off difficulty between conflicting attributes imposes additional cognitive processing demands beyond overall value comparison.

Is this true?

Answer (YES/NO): NO